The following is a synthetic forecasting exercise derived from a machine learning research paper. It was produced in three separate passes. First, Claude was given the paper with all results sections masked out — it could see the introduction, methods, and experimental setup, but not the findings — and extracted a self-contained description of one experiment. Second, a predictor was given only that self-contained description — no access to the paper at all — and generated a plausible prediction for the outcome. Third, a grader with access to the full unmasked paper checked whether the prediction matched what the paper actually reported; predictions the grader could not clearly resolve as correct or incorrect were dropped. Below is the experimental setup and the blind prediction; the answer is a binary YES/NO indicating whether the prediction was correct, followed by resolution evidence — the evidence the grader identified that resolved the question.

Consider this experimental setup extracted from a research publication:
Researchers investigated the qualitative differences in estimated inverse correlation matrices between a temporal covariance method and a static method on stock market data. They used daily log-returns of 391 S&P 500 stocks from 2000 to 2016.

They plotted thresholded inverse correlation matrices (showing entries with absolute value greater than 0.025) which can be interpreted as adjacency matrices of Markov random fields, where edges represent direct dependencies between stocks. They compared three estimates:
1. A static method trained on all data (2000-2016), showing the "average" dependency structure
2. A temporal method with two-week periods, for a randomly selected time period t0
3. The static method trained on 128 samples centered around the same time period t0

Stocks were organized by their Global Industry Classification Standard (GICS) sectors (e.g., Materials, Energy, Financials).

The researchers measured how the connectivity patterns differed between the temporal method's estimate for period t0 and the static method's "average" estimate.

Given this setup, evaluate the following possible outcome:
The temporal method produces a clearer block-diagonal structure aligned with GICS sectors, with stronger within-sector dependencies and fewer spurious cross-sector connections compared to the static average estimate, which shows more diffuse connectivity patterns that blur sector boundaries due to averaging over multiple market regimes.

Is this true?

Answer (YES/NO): NO